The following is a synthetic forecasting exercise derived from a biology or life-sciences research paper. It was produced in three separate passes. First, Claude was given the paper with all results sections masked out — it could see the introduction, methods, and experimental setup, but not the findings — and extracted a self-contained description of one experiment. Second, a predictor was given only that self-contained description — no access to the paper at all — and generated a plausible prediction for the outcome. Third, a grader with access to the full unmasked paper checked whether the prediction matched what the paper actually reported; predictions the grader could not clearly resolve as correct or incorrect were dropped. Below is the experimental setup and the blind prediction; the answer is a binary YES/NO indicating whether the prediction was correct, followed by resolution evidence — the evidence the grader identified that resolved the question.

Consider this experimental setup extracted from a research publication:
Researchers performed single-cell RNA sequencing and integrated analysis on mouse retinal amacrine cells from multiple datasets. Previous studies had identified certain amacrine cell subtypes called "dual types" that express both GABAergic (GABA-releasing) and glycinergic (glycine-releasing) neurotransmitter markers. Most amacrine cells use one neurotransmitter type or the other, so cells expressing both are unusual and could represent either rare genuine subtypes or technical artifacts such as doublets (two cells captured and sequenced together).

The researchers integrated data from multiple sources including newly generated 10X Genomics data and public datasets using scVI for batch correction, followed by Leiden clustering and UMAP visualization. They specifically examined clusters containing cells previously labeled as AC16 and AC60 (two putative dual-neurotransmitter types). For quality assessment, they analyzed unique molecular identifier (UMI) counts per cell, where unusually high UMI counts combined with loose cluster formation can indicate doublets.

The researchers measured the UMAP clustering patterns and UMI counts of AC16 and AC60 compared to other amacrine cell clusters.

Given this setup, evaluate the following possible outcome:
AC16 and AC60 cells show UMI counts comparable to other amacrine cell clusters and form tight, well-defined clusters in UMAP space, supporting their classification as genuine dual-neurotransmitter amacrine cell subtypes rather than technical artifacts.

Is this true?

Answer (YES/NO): NO